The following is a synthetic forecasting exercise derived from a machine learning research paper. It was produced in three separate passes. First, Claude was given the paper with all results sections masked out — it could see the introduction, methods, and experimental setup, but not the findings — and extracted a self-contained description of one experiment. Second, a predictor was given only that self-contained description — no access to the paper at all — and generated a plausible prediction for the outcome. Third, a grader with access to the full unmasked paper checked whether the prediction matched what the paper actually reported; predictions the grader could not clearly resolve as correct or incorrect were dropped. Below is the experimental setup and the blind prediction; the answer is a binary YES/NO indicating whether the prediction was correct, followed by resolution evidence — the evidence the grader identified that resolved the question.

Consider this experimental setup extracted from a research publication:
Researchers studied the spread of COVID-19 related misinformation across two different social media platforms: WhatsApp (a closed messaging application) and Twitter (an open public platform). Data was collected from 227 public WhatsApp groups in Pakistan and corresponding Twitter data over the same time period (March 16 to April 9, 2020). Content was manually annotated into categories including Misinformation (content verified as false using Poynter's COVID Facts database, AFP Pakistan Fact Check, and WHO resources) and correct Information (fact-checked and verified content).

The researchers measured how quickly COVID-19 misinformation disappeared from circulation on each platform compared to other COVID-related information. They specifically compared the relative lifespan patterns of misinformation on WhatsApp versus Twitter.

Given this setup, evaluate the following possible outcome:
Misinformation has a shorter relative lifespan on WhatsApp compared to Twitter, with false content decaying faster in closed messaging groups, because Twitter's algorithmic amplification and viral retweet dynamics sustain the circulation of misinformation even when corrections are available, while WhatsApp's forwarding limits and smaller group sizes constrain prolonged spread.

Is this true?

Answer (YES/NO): NO